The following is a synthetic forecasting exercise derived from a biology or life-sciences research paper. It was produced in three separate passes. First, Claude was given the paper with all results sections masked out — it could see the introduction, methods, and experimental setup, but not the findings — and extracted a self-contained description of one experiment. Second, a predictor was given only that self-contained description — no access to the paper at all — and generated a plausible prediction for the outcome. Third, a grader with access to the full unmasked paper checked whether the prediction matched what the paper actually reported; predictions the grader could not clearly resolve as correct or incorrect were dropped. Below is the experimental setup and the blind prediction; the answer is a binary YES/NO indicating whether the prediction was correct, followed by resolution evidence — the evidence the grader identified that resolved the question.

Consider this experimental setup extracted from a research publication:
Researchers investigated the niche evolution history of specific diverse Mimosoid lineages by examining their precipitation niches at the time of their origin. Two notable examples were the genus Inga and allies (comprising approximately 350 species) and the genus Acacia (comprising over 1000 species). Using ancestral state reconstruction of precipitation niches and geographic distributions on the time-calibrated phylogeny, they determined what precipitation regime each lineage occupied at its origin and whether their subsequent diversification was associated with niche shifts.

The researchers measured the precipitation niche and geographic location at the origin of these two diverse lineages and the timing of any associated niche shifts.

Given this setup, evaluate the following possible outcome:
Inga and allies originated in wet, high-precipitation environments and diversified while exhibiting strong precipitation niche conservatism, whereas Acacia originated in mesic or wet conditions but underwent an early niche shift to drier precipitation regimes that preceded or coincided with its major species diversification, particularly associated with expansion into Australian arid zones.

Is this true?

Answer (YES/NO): NO